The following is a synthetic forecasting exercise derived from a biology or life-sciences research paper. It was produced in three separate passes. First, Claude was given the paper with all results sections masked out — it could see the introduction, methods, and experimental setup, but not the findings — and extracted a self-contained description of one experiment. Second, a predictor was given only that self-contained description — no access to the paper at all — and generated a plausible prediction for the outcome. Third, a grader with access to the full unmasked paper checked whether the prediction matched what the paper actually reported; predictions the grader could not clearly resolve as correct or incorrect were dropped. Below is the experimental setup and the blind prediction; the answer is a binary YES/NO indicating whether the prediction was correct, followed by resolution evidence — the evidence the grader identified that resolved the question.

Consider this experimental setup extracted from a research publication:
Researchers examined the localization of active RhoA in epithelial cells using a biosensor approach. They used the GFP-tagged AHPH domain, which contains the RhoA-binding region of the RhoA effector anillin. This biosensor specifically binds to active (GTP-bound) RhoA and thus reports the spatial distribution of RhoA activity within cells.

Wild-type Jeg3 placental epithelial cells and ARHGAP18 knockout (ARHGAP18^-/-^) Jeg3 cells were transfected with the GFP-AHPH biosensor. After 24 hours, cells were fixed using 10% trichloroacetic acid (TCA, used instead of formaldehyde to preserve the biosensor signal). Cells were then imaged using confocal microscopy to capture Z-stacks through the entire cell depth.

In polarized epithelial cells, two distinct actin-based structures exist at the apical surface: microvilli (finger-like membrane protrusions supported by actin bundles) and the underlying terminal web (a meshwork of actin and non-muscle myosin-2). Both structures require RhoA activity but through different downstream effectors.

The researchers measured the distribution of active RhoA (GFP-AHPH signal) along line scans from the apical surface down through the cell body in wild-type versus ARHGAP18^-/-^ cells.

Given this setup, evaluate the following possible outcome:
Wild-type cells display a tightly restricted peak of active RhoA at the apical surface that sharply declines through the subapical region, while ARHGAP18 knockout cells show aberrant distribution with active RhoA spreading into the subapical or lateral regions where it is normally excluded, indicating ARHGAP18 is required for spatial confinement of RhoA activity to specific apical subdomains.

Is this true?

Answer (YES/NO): NO